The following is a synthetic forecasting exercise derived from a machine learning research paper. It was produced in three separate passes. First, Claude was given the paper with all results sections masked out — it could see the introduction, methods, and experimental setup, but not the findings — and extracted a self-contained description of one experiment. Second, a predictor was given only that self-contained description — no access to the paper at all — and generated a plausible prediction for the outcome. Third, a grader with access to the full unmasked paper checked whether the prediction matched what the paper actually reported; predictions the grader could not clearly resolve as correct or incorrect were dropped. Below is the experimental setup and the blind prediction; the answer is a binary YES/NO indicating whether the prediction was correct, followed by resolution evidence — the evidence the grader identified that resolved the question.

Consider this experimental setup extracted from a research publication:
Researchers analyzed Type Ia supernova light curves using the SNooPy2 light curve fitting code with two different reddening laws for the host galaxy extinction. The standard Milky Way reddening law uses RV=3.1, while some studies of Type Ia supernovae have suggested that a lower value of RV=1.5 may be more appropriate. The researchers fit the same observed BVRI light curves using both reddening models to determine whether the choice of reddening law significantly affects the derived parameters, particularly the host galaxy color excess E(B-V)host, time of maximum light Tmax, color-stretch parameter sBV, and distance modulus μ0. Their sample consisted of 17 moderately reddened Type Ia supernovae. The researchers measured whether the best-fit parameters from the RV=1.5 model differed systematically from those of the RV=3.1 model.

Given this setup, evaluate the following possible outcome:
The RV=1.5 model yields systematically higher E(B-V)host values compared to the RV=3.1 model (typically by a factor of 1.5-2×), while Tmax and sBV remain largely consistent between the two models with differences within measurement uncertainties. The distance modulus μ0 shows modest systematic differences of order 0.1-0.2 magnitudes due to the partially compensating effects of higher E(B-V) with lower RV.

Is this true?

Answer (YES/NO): NO